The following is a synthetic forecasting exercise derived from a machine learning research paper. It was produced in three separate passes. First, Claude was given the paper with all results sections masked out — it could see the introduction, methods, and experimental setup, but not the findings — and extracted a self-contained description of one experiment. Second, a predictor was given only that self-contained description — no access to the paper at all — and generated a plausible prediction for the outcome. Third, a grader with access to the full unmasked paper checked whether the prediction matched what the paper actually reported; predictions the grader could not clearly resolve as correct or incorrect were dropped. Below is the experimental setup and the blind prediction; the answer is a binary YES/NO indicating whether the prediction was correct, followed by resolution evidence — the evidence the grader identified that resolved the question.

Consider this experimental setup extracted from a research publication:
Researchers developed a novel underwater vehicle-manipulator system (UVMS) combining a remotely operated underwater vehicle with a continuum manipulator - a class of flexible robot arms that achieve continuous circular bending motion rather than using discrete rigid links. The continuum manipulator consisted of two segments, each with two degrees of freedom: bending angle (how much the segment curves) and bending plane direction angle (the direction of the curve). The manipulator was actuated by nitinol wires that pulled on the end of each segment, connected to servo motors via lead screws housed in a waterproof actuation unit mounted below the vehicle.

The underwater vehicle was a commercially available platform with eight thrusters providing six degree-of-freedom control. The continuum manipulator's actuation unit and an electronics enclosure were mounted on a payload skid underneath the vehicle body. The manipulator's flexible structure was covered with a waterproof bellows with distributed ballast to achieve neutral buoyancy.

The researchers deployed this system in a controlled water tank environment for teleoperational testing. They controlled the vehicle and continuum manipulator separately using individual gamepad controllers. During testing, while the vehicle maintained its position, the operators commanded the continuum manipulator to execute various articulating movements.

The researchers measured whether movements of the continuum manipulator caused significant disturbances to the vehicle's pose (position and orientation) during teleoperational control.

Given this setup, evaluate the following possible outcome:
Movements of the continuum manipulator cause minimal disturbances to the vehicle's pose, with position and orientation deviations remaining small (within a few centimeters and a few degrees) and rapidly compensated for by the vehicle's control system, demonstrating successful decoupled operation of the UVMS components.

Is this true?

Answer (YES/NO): NO